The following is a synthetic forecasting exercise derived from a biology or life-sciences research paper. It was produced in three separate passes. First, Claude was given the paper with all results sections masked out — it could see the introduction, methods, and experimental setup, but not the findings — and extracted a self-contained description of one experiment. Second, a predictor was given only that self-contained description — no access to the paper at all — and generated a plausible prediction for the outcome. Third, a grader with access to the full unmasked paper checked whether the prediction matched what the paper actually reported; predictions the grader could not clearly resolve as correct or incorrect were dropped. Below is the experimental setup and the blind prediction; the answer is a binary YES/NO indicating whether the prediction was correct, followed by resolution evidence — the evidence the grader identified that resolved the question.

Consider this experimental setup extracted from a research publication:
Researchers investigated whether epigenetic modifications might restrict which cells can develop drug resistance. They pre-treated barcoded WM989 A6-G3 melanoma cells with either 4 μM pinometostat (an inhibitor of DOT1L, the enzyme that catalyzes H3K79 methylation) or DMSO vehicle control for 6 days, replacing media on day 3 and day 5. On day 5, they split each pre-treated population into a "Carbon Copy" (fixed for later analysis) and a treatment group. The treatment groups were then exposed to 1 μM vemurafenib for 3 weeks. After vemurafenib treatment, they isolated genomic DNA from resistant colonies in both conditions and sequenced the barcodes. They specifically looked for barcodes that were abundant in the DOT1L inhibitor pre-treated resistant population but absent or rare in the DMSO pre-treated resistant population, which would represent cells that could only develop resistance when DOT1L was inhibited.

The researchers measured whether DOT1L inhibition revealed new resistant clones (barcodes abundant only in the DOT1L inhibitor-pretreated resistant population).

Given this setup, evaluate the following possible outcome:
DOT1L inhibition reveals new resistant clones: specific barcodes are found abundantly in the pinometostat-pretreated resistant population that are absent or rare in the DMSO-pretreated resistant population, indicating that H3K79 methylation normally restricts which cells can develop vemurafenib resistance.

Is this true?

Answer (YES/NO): YES